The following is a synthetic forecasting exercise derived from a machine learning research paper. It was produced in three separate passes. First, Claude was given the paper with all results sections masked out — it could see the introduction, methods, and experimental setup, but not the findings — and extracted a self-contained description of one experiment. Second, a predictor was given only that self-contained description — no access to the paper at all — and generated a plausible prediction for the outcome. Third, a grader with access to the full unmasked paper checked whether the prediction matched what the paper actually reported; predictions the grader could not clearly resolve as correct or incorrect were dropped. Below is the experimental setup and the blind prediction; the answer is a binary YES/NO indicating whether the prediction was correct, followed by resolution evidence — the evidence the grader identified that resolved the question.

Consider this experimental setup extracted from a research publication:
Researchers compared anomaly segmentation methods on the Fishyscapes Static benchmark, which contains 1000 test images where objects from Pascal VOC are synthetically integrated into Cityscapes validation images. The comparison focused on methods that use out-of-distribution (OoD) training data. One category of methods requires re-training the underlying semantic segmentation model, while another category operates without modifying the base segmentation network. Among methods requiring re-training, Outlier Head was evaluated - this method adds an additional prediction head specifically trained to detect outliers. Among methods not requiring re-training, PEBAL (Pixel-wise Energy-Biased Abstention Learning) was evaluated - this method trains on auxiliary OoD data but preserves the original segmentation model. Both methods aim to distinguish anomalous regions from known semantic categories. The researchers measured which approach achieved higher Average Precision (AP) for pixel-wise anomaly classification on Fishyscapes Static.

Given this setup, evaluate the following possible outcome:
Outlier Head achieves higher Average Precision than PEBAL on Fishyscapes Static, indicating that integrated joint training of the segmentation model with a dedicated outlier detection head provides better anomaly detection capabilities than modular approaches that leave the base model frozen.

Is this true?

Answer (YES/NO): YES